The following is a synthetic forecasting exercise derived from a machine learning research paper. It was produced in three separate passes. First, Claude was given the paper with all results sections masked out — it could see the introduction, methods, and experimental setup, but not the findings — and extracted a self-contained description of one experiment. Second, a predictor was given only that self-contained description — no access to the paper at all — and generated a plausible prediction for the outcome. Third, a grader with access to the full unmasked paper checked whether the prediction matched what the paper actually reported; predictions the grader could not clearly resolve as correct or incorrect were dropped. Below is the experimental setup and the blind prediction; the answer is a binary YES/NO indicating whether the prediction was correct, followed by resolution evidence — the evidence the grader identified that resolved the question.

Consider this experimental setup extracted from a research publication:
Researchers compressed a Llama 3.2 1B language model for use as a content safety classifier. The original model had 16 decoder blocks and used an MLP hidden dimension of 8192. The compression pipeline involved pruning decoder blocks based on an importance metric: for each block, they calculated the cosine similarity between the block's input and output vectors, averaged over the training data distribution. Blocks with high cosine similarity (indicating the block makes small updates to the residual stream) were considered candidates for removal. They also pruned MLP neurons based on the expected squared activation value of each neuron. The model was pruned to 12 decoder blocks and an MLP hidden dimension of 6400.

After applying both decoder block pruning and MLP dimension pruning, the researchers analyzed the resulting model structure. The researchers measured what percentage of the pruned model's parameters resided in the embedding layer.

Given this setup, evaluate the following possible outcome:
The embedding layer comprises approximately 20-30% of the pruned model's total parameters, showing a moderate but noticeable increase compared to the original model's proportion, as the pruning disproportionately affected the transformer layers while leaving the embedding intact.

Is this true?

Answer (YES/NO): YES